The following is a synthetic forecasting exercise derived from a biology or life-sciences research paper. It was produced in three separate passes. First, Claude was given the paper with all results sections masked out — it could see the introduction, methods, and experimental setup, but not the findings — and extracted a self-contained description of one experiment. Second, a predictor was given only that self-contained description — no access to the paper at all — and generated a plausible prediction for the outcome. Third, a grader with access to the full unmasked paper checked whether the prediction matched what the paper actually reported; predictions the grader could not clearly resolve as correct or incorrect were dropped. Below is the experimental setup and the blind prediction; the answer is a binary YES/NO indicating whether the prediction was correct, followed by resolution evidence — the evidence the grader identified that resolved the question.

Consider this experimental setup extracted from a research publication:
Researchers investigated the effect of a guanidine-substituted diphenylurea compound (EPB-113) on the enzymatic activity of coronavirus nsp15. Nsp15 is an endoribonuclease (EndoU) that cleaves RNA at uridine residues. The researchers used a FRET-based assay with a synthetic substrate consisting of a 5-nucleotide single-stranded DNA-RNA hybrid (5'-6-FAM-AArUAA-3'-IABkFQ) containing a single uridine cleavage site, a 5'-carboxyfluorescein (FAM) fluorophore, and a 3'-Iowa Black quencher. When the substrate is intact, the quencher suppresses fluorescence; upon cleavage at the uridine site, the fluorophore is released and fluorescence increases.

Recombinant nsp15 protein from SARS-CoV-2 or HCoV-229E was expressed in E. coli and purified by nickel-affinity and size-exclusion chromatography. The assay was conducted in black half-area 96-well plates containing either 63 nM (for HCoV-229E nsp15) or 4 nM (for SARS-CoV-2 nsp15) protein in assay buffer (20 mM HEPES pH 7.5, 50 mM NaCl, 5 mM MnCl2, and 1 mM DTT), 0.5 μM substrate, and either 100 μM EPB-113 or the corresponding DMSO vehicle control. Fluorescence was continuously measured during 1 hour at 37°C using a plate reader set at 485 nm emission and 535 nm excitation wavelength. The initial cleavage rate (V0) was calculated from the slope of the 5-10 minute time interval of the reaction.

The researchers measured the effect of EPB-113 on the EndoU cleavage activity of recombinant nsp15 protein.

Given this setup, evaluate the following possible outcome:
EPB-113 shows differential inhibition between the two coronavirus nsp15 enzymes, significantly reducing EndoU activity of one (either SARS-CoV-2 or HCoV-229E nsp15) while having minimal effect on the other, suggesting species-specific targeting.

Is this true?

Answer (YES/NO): NO